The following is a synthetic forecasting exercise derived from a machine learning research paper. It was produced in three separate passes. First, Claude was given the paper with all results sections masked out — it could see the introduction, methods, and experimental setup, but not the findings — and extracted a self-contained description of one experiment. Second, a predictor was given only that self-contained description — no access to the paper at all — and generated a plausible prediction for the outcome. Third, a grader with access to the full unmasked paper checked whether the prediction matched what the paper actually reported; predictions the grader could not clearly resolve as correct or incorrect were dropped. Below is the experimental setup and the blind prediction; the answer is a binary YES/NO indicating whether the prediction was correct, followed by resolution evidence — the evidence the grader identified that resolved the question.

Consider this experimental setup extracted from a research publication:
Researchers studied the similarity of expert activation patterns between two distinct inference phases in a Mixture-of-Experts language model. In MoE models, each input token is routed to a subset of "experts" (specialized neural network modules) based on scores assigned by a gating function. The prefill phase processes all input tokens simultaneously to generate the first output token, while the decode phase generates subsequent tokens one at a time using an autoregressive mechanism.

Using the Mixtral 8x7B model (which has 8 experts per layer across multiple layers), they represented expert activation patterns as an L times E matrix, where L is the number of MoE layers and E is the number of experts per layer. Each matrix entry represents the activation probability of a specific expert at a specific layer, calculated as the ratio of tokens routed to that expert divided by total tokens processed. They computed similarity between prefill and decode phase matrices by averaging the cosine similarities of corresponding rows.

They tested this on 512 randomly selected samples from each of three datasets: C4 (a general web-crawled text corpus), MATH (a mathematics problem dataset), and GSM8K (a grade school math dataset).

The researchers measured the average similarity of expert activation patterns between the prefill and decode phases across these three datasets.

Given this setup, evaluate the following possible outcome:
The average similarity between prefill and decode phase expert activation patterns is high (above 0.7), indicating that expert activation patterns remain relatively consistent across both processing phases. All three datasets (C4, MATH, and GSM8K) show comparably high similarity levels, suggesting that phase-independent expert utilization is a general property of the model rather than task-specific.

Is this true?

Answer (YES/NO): YES